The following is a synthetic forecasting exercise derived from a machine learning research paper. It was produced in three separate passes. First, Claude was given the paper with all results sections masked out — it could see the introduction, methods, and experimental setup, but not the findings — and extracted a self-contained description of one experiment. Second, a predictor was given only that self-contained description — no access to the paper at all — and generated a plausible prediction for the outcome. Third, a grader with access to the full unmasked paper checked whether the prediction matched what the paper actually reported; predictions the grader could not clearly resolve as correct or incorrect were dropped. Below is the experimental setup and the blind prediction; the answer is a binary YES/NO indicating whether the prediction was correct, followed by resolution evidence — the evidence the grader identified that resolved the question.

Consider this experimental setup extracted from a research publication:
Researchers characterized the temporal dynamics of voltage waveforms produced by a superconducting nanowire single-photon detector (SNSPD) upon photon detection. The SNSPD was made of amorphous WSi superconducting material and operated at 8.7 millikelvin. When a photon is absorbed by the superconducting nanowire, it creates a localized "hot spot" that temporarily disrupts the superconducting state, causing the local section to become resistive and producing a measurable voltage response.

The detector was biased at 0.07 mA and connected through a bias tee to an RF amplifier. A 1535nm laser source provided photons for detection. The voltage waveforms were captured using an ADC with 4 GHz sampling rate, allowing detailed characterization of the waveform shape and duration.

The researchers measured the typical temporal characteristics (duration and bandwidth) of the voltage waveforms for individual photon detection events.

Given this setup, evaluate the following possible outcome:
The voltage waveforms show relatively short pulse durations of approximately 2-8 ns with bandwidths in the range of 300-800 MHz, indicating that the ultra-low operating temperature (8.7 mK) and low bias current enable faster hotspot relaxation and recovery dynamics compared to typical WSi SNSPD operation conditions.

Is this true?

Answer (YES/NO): NO